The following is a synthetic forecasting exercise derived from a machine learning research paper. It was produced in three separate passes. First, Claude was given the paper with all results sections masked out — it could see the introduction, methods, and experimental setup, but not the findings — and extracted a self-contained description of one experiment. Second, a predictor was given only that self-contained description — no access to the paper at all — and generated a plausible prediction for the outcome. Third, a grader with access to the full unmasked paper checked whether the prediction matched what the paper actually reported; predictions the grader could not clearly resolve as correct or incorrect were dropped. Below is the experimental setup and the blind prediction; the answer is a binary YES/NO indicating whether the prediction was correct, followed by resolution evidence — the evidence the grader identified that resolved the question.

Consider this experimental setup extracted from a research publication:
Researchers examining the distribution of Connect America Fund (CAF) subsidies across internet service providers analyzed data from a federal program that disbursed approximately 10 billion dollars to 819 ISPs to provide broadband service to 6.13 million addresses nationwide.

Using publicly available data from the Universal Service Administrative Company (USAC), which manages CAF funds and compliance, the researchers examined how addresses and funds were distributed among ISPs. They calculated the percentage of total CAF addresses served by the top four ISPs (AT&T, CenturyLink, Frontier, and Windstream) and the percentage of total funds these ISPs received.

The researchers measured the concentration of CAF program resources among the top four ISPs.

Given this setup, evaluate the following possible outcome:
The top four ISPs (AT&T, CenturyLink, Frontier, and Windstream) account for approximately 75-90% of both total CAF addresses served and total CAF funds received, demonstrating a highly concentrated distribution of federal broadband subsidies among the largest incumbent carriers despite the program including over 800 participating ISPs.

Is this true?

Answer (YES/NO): NO